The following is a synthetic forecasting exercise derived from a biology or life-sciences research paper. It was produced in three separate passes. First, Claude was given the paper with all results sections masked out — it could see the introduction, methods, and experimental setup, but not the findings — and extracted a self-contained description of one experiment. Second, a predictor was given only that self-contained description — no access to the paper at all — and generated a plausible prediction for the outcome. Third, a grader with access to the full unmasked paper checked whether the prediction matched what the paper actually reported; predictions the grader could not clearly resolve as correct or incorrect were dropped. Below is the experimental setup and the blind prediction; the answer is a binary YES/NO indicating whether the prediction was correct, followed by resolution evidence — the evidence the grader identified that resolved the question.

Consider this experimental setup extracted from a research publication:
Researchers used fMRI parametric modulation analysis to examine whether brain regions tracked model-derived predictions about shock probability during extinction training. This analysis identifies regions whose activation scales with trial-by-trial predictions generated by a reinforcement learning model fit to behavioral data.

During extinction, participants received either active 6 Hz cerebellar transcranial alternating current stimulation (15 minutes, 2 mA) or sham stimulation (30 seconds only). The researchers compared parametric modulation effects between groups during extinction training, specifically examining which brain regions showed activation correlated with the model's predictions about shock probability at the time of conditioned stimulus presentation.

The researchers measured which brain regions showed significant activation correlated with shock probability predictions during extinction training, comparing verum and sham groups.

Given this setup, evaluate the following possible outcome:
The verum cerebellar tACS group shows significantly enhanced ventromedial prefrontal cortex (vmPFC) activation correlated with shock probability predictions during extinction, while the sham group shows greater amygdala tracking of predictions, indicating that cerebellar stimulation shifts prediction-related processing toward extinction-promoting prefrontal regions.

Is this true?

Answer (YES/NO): NO